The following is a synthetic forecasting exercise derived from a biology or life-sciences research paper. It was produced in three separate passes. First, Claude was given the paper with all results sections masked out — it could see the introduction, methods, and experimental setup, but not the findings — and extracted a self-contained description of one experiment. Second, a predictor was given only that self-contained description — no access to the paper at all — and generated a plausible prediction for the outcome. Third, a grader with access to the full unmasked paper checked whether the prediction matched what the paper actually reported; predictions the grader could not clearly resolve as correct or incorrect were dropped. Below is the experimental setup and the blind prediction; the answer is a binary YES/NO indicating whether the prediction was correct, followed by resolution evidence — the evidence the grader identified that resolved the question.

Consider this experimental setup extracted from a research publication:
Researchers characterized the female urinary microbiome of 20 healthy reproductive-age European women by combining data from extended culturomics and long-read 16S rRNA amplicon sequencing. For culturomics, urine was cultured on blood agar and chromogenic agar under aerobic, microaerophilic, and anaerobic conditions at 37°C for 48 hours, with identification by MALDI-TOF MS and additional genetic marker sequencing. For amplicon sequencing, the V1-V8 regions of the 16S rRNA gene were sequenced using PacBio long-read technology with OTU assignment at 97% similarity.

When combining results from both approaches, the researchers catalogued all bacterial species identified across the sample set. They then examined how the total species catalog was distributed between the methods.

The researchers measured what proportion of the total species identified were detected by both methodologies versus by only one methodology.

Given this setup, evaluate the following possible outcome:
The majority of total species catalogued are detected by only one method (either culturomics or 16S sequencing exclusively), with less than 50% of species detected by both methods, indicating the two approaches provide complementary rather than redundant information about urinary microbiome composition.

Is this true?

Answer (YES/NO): YES